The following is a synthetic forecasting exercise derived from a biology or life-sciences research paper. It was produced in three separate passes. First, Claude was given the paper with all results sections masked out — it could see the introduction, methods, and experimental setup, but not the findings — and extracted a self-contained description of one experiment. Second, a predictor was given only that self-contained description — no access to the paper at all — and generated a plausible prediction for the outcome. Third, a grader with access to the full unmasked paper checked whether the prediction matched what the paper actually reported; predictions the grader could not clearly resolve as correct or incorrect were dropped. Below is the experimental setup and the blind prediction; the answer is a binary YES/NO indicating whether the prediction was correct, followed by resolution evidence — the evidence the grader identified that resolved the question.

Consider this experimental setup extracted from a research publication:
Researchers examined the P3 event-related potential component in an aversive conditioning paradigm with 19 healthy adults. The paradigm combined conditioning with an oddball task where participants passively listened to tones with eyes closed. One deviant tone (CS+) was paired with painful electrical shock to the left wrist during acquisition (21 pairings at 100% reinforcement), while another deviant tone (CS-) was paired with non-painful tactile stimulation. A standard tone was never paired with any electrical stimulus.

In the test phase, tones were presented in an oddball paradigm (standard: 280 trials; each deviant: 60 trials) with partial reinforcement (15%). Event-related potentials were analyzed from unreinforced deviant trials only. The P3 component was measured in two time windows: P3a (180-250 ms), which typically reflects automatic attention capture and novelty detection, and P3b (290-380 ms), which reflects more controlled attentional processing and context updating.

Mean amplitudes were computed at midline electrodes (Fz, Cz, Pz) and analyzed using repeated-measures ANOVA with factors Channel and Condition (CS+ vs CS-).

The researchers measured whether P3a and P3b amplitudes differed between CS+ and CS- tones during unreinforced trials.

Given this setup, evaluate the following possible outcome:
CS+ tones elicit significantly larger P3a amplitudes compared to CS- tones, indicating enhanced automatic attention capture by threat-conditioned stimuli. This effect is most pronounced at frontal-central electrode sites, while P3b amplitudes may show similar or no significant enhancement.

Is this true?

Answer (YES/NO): NO